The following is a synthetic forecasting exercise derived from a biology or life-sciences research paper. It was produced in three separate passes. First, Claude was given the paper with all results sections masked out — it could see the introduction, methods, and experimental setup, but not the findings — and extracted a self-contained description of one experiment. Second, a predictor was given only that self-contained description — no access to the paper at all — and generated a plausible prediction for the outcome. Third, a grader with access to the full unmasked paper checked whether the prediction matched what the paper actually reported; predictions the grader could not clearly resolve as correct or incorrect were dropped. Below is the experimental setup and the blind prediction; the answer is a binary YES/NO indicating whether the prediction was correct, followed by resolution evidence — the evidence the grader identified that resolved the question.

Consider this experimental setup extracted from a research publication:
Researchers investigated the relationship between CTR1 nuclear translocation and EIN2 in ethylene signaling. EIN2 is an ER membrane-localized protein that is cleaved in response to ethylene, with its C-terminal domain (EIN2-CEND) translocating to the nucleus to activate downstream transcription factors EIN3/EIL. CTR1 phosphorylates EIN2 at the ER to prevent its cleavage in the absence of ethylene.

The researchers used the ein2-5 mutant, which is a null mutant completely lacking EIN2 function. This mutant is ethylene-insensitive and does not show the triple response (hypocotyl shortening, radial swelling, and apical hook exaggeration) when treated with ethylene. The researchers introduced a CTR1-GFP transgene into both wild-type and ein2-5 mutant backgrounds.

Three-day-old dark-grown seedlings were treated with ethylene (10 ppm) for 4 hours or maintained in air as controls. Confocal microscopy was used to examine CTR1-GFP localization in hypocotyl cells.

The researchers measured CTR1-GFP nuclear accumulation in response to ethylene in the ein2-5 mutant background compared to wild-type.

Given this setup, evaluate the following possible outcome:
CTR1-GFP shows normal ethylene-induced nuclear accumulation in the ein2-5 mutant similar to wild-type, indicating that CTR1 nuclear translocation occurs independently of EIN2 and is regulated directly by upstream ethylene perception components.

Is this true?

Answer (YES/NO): YES